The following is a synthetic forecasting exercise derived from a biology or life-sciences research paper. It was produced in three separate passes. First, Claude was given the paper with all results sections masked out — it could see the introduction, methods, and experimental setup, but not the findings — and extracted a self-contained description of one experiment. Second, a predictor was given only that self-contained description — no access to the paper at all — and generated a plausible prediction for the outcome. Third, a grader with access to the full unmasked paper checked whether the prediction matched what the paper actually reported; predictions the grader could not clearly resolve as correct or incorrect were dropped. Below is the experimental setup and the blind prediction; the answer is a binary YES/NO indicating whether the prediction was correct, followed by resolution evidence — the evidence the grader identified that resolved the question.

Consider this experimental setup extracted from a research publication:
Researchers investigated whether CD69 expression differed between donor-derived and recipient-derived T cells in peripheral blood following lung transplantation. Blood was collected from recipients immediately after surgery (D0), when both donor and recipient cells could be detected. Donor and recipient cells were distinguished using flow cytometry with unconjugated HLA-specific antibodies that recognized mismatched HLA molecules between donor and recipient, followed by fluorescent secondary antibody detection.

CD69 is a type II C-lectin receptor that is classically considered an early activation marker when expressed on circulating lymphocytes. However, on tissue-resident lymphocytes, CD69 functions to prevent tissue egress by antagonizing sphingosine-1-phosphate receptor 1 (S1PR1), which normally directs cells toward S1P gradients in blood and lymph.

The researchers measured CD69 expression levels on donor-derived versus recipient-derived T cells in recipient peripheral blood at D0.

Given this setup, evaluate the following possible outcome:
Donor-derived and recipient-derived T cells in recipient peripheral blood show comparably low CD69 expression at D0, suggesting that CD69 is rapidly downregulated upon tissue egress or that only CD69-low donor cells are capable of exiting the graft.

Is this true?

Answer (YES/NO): NO